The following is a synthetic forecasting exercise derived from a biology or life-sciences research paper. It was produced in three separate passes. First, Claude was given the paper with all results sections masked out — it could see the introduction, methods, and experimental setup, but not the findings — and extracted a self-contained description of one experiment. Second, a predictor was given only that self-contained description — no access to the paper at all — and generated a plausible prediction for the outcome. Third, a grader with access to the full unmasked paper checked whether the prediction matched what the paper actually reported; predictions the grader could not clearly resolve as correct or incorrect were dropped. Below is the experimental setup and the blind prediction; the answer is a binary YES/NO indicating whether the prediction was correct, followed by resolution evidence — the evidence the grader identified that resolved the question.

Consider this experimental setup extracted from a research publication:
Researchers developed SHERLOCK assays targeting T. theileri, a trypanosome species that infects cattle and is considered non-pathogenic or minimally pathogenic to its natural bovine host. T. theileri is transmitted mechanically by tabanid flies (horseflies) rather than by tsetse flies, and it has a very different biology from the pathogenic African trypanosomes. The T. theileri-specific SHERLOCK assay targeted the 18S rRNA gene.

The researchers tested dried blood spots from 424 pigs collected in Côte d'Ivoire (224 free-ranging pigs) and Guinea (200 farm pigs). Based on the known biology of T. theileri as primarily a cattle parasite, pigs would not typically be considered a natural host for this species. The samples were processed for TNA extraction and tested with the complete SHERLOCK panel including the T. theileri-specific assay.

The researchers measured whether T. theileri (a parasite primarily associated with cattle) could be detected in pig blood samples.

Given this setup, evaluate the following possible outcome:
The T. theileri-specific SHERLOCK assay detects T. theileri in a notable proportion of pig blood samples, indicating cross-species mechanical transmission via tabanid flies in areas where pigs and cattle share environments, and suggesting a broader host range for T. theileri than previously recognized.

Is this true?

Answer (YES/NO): NO